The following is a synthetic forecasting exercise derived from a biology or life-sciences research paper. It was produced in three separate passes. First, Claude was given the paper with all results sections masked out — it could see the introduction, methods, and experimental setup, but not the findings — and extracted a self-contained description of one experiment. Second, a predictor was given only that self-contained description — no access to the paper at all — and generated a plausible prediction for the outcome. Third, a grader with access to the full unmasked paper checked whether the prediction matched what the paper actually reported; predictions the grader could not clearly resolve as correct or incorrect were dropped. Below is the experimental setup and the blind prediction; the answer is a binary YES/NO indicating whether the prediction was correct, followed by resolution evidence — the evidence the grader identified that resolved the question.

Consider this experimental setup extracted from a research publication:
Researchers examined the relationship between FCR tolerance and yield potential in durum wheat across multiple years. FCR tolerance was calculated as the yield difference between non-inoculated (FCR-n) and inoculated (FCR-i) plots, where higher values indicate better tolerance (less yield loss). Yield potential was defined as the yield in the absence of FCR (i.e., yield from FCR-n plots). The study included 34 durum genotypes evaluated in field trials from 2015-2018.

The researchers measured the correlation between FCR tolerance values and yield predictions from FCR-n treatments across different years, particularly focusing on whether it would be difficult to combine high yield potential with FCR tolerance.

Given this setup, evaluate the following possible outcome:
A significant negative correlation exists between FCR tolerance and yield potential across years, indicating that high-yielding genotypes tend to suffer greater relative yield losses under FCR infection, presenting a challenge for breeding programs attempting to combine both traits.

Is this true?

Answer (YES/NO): YES